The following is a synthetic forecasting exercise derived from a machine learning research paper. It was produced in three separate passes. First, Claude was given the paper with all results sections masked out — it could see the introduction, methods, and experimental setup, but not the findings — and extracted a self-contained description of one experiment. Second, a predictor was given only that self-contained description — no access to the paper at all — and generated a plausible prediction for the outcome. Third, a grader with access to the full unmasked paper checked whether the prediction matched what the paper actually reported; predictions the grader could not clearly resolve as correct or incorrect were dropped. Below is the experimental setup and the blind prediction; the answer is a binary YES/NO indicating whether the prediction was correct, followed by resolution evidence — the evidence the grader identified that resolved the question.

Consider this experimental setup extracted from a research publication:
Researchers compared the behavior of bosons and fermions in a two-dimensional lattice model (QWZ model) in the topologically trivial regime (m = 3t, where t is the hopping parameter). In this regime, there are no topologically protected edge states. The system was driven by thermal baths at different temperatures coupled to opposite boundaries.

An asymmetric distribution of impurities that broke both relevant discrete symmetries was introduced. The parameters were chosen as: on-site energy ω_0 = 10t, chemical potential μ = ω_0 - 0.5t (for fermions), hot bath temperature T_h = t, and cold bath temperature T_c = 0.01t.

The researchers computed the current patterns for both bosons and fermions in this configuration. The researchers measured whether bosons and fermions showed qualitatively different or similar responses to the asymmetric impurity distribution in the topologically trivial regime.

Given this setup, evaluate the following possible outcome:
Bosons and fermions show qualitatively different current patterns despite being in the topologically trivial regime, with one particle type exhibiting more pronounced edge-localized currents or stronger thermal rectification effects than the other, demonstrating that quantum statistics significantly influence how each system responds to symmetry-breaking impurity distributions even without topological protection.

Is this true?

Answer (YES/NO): NO